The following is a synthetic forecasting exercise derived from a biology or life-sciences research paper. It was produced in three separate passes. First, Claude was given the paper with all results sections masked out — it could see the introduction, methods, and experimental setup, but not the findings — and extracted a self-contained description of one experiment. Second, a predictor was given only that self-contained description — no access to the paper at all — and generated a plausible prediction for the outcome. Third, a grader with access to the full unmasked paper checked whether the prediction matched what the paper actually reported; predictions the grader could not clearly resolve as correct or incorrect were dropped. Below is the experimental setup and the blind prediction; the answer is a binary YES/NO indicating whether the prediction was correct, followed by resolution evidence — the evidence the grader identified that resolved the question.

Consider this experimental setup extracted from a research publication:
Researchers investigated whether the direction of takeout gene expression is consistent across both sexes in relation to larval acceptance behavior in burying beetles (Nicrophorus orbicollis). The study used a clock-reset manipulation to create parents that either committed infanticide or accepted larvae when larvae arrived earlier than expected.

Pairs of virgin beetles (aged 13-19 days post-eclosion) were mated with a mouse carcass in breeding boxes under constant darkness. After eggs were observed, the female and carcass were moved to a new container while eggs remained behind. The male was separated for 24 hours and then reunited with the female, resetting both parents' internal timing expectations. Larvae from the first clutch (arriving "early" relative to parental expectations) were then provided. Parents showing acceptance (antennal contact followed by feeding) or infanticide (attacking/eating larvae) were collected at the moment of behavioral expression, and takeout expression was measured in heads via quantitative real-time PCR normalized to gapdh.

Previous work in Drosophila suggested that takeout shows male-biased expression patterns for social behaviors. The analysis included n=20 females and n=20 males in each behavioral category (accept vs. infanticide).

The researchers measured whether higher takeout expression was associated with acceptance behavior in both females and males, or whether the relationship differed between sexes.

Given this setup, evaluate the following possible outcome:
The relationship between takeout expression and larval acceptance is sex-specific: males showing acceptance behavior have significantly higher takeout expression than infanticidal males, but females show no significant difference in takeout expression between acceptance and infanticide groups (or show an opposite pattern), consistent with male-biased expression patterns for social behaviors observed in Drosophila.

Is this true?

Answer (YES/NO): NO